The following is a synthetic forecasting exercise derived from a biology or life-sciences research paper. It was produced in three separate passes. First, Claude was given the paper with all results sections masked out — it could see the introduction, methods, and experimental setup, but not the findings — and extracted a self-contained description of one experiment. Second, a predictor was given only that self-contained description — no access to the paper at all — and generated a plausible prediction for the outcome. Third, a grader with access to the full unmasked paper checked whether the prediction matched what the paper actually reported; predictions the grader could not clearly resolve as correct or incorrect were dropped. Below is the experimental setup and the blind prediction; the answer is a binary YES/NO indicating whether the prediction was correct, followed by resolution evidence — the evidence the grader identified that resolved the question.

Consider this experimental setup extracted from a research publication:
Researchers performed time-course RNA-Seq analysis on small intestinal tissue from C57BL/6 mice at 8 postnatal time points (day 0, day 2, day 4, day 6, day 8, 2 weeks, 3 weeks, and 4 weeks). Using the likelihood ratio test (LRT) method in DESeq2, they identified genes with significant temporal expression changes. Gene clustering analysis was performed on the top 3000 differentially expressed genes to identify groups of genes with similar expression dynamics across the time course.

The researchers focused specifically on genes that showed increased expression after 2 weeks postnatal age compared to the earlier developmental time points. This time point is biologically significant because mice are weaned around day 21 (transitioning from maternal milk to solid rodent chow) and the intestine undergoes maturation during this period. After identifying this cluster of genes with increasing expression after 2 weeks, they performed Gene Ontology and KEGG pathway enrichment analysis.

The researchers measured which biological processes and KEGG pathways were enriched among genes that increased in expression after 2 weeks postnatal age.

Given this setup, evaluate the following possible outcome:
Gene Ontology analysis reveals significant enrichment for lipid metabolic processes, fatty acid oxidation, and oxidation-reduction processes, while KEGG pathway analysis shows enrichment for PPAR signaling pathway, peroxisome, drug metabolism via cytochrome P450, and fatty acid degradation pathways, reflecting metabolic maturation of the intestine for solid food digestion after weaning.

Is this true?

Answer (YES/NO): NO